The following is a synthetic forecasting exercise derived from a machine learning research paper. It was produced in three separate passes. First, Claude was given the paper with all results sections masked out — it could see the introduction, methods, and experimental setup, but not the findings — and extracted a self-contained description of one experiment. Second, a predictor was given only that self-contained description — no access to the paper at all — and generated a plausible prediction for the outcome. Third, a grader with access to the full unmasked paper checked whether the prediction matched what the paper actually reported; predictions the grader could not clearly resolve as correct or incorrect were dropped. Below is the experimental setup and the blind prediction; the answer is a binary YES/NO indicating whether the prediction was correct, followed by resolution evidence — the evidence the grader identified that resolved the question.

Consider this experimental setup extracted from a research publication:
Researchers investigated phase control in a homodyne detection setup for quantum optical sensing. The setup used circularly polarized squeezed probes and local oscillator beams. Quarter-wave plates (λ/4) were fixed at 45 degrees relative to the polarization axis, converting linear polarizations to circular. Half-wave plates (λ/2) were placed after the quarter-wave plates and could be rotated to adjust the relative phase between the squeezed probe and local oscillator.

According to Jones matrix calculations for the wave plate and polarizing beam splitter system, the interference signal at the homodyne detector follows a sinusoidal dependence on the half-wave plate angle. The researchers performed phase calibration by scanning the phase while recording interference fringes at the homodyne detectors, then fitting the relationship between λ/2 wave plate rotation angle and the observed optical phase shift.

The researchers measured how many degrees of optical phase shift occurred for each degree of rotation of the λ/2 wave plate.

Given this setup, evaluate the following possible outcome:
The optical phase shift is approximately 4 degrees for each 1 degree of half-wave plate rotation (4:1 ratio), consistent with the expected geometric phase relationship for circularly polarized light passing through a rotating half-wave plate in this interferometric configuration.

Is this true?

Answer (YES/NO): YES